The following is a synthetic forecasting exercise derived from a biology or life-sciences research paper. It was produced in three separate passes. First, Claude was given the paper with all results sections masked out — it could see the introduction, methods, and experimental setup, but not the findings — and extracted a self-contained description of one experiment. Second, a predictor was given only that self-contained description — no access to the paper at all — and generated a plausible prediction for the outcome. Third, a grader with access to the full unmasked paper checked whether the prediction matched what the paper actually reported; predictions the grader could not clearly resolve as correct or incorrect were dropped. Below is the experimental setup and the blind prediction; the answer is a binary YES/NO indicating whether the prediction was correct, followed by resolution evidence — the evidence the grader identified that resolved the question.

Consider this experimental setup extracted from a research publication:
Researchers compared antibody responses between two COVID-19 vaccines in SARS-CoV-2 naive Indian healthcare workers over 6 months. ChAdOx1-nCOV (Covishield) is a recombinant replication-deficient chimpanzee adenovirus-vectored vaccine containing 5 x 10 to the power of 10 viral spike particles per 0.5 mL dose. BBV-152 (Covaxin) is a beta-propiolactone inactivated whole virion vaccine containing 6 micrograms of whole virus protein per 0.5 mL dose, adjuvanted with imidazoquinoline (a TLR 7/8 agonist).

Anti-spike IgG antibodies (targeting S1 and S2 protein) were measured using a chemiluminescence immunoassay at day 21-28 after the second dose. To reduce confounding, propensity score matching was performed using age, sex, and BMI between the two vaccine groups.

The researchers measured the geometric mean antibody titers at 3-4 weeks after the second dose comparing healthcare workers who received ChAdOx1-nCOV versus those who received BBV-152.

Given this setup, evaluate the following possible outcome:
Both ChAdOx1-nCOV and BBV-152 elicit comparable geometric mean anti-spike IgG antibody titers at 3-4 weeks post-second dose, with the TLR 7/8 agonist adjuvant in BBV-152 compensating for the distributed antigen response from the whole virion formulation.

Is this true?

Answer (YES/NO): NO